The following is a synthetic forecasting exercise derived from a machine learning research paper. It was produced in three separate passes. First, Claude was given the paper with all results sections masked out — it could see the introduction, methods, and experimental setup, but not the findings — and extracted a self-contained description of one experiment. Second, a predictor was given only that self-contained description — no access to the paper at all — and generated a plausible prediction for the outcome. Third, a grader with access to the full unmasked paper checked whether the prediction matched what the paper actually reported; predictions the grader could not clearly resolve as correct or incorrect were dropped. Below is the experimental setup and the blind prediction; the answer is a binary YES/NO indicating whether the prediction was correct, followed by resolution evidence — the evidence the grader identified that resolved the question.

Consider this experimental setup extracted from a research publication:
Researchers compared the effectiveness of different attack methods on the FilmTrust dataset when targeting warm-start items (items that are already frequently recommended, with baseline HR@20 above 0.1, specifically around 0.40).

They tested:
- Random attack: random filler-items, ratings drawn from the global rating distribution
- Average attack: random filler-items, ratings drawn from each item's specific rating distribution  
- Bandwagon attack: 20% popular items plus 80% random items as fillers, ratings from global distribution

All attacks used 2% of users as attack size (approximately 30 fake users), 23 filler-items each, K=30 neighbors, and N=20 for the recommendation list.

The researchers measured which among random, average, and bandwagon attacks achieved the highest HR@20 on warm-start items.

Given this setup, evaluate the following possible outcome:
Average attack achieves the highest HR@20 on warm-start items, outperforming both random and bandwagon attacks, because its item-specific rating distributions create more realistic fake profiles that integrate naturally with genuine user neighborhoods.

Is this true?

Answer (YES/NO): YES